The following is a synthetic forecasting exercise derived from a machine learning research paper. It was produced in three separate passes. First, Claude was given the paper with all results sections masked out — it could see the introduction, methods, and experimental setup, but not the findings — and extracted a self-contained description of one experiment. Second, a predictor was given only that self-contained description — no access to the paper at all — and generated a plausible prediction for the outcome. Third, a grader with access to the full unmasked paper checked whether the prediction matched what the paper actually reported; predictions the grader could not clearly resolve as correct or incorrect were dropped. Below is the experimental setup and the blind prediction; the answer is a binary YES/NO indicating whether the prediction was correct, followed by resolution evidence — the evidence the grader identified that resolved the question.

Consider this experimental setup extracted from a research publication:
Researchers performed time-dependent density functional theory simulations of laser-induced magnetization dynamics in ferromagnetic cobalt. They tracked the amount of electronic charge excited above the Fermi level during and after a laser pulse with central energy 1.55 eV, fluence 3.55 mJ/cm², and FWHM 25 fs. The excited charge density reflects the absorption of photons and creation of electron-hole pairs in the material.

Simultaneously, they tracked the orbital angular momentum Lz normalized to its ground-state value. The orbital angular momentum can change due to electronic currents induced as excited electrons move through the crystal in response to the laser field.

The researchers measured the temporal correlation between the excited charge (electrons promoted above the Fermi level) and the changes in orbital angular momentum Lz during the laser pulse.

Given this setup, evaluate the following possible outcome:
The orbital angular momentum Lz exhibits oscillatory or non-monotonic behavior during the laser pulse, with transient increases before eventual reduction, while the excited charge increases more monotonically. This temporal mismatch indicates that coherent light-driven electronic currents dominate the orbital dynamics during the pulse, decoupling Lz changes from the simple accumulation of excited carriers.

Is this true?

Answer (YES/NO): NO